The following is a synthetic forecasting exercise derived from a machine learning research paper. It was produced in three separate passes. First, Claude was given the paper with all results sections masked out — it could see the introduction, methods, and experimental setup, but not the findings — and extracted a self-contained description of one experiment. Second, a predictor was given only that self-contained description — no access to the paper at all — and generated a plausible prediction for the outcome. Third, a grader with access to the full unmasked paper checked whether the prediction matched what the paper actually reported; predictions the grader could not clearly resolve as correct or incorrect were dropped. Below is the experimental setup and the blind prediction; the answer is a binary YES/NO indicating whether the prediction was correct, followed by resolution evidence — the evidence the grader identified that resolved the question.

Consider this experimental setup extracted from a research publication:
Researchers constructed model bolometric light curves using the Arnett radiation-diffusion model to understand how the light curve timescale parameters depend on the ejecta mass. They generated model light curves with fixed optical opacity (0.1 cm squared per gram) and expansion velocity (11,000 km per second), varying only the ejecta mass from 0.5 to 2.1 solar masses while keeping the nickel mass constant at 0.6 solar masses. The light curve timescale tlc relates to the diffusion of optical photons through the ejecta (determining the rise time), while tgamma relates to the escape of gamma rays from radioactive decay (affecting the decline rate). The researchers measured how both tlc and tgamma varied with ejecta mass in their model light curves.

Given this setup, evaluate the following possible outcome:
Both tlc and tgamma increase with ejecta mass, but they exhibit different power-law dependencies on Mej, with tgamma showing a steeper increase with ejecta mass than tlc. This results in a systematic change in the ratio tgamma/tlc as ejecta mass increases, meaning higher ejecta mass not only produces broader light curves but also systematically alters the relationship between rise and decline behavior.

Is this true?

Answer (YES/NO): NO